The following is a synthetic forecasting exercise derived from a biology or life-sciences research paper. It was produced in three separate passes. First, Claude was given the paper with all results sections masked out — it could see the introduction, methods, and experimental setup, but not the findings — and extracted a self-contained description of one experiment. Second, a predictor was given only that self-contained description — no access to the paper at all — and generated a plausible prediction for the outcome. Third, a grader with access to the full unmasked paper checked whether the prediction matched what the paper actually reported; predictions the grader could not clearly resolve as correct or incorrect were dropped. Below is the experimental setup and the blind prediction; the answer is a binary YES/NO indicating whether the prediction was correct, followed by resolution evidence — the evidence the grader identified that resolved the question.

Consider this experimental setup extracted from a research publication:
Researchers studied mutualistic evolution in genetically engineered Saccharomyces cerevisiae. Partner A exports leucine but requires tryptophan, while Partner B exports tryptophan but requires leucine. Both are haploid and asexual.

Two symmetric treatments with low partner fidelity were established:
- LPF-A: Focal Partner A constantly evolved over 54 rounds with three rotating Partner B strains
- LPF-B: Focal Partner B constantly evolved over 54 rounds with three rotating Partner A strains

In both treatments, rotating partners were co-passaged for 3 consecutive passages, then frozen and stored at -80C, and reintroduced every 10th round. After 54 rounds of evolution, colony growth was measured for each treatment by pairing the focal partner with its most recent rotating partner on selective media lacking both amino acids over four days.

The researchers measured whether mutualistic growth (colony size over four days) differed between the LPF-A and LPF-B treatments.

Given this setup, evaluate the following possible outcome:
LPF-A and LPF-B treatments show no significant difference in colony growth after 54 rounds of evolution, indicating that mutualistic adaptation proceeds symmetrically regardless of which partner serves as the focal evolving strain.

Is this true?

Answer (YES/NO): NO